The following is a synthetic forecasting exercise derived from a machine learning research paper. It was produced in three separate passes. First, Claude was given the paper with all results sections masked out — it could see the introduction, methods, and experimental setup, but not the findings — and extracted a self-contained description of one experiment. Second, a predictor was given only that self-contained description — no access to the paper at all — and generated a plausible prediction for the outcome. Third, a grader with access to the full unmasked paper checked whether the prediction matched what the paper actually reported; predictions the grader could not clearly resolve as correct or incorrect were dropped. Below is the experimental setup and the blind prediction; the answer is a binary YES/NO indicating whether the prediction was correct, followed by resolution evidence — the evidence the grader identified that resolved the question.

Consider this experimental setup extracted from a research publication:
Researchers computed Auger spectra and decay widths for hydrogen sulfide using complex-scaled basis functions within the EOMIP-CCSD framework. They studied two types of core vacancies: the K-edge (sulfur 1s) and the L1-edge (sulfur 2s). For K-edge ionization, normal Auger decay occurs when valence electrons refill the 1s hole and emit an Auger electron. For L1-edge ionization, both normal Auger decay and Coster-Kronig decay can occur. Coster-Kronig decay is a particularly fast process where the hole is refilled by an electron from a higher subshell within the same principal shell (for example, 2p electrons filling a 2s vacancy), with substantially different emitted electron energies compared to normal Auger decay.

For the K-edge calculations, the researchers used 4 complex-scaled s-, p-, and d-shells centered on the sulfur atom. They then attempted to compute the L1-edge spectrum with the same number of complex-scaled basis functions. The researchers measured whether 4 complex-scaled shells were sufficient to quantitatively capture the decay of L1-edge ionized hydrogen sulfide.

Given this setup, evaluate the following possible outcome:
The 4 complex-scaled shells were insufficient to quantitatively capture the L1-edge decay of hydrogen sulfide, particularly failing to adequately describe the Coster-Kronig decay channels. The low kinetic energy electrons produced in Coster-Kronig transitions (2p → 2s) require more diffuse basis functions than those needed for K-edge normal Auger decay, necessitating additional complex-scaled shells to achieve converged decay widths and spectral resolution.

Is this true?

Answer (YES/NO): YES